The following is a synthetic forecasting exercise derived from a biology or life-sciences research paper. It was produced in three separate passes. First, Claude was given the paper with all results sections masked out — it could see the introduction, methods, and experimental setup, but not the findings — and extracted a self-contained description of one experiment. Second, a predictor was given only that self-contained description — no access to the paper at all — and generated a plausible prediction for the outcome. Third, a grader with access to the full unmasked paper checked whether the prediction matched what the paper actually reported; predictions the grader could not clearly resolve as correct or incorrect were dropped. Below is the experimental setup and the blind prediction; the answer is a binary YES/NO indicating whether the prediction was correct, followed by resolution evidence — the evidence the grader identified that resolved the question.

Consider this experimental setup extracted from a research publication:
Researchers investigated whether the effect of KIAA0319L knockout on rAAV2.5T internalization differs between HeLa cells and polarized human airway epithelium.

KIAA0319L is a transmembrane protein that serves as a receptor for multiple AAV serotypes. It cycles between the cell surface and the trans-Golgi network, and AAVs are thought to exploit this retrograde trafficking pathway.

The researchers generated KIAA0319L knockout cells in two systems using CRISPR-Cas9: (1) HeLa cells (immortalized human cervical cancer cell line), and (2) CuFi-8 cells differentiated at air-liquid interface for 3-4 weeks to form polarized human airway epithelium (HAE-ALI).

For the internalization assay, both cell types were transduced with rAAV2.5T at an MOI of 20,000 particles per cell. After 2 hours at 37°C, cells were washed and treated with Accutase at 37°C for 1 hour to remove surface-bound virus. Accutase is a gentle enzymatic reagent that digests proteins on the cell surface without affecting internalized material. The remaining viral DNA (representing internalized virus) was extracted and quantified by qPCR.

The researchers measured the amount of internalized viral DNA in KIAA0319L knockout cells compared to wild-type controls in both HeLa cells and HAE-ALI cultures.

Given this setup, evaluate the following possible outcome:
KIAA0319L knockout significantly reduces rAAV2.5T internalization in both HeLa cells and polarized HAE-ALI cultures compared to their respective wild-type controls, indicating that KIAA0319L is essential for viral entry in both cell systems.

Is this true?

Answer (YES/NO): NO